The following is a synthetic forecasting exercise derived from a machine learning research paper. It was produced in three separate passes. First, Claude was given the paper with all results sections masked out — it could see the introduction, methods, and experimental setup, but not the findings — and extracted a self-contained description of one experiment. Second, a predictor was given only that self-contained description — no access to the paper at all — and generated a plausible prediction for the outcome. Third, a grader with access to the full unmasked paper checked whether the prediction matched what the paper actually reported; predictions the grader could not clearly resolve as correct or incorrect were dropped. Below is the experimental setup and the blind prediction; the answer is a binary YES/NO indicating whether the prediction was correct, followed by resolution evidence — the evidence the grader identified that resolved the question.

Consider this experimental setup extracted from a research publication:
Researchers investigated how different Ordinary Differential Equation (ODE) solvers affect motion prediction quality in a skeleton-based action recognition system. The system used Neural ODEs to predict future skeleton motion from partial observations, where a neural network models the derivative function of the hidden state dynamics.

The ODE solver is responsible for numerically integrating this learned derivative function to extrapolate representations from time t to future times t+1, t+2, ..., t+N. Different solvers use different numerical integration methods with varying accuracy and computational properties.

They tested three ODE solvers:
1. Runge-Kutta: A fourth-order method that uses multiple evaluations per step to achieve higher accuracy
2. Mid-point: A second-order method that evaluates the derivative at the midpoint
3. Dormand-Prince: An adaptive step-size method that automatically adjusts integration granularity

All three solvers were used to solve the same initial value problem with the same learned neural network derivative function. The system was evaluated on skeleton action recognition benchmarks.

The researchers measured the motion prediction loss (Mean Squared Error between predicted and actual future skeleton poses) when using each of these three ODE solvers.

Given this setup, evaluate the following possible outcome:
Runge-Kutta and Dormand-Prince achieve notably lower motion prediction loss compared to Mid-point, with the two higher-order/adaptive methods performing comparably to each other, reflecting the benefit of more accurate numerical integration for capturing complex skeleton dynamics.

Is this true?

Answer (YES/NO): NO